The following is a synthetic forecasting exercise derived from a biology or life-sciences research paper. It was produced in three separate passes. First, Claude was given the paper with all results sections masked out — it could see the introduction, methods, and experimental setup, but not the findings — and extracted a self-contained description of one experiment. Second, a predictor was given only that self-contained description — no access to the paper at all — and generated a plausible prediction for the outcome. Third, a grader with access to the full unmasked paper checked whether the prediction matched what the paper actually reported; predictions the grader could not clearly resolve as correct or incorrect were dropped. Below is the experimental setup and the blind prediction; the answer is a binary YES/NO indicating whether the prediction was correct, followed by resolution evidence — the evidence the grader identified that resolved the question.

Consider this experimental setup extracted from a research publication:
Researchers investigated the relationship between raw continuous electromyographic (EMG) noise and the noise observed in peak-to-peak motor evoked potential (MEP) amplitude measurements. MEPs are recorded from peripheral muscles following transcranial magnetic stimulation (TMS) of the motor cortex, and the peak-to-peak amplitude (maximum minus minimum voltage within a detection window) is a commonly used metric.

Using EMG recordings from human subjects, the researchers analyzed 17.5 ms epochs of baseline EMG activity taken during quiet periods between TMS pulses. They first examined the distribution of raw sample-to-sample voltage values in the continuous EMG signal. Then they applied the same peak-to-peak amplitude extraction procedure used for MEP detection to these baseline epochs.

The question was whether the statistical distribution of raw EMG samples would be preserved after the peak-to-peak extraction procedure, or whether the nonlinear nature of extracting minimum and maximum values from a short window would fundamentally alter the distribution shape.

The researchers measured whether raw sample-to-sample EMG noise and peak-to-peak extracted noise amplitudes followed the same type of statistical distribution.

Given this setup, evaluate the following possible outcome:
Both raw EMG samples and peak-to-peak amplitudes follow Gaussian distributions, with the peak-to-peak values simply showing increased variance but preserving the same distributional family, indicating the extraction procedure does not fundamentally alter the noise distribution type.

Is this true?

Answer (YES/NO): NO